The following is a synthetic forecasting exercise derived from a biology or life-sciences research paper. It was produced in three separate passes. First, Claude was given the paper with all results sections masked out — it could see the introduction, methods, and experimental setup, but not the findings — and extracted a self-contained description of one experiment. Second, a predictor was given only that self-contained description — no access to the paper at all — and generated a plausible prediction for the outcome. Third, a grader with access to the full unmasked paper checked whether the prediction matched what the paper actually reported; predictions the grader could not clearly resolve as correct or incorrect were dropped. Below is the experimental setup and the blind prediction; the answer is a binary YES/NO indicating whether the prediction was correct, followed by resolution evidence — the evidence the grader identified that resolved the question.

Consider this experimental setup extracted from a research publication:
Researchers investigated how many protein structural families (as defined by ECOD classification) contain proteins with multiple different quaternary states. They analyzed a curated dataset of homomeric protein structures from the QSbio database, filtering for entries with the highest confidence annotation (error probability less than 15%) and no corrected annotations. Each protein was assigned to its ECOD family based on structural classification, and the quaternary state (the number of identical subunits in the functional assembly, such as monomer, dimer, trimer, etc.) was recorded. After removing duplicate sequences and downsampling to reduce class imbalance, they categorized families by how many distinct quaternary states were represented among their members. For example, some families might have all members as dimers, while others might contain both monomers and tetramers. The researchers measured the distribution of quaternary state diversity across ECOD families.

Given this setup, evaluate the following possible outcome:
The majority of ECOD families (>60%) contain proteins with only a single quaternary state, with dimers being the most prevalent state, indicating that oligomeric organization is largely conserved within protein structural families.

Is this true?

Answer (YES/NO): NO